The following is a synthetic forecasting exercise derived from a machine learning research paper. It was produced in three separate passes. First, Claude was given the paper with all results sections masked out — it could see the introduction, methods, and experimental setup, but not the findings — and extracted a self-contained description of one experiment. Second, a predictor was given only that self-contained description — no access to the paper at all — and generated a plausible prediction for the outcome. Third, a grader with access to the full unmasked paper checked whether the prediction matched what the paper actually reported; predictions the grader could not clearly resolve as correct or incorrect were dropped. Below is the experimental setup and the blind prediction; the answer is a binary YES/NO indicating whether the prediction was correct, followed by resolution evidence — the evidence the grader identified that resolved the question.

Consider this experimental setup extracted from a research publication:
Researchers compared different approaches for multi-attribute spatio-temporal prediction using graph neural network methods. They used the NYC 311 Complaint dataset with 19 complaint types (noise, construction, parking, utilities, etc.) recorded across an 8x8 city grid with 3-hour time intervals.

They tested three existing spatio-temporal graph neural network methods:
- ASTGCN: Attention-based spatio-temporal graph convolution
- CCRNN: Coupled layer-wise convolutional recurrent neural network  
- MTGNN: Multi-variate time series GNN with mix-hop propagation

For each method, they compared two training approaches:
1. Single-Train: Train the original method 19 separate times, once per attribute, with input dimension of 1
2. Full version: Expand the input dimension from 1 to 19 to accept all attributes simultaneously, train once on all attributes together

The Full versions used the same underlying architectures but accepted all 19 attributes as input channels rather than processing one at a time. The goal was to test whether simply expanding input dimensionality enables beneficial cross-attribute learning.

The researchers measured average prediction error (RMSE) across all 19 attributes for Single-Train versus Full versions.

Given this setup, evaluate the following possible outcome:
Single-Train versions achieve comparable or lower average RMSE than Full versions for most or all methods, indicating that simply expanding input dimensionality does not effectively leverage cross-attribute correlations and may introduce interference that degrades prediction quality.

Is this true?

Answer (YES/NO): YES